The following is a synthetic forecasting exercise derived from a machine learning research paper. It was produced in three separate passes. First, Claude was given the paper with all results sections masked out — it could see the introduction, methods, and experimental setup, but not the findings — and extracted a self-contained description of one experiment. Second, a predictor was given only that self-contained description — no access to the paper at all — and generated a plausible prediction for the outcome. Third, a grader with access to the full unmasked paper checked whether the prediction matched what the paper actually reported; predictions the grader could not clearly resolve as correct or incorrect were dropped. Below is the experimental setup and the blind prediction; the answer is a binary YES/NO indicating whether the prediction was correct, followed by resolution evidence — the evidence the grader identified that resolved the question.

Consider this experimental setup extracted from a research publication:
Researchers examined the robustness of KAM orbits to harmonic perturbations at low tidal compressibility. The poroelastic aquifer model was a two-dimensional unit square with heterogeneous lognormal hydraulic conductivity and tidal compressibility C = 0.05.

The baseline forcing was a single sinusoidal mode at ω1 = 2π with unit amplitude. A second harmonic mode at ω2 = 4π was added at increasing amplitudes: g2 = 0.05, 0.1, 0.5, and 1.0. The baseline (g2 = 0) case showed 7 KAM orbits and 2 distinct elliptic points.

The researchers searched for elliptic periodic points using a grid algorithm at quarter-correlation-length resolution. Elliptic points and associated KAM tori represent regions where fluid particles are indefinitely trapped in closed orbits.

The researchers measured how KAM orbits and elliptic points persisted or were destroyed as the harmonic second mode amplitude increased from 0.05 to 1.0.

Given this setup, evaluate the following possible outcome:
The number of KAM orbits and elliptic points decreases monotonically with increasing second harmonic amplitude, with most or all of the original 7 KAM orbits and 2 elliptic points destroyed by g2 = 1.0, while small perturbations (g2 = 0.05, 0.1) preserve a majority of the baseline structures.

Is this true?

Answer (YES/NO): NO